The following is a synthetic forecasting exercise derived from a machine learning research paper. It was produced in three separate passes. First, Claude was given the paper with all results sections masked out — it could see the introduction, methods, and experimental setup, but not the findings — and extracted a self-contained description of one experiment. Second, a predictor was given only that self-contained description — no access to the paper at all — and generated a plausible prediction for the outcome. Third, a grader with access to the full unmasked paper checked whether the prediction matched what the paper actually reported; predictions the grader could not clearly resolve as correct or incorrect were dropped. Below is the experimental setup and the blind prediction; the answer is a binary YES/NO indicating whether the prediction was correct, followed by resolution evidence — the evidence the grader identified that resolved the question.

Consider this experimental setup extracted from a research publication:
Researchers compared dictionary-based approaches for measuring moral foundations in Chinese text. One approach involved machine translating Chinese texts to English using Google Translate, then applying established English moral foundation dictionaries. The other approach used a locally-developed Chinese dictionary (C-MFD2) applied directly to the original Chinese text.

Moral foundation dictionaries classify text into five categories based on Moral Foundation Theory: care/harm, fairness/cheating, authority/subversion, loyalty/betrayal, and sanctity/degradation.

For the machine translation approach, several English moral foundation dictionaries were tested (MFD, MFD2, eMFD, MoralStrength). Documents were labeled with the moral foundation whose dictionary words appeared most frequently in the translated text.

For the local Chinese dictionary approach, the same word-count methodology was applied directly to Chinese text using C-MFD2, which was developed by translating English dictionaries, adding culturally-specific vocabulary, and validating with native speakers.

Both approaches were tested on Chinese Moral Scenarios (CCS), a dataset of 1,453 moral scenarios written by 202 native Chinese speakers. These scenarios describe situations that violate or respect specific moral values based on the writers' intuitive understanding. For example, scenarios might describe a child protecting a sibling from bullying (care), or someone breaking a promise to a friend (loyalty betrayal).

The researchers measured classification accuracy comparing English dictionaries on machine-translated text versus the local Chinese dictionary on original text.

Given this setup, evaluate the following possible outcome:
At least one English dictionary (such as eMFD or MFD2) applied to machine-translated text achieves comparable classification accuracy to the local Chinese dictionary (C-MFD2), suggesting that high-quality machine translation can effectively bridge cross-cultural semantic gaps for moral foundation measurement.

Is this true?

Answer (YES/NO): NO